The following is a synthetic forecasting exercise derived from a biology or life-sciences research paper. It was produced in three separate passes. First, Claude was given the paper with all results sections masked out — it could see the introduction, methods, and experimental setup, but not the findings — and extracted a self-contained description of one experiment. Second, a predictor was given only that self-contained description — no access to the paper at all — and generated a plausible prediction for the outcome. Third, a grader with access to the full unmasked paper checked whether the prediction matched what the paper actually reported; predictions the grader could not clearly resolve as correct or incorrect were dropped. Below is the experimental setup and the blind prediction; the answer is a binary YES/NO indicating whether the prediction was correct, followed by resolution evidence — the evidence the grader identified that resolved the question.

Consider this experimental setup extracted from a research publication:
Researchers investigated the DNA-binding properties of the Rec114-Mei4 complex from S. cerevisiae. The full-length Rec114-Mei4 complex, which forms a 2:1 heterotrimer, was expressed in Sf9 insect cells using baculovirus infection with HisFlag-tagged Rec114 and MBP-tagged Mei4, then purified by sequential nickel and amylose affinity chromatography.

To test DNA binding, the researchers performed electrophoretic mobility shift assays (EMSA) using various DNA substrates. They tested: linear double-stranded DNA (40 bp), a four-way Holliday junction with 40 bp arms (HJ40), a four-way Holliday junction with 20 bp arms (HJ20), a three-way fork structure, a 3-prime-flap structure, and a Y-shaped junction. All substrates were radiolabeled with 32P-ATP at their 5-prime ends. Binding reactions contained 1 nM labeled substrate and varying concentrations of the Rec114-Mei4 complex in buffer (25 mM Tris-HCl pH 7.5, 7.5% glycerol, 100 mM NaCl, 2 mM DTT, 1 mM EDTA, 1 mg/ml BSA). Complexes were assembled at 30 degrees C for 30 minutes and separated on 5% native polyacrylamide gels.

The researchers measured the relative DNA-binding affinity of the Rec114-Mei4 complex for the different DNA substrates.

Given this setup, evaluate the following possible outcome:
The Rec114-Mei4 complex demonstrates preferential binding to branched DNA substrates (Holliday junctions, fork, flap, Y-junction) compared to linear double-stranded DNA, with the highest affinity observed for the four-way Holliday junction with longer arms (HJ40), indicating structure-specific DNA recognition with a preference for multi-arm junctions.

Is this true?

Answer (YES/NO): NO